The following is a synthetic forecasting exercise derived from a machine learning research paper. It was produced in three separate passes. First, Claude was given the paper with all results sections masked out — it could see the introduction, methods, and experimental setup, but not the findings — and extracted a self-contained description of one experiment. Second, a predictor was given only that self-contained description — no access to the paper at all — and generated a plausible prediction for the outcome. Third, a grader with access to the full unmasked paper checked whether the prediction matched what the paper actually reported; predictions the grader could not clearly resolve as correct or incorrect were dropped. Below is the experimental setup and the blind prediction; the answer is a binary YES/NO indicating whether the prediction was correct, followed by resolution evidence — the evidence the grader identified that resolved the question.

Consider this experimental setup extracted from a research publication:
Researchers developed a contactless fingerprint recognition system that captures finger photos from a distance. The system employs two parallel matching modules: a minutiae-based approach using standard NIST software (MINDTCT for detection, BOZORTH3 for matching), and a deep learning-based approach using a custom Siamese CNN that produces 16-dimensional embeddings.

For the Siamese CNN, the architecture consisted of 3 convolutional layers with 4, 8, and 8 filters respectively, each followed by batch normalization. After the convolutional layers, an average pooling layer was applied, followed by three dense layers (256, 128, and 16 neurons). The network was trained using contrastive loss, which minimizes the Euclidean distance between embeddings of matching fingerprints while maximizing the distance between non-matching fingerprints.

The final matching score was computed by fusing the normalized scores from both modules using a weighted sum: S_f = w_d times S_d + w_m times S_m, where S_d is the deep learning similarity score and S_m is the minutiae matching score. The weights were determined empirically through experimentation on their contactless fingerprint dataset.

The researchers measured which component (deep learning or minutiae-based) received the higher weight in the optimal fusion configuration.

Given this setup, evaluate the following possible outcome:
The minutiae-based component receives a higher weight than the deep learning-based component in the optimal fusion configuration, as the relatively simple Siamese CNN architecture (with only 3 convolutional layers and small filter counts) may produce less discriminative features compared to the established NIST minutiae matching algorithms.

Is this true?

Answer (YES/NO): YES